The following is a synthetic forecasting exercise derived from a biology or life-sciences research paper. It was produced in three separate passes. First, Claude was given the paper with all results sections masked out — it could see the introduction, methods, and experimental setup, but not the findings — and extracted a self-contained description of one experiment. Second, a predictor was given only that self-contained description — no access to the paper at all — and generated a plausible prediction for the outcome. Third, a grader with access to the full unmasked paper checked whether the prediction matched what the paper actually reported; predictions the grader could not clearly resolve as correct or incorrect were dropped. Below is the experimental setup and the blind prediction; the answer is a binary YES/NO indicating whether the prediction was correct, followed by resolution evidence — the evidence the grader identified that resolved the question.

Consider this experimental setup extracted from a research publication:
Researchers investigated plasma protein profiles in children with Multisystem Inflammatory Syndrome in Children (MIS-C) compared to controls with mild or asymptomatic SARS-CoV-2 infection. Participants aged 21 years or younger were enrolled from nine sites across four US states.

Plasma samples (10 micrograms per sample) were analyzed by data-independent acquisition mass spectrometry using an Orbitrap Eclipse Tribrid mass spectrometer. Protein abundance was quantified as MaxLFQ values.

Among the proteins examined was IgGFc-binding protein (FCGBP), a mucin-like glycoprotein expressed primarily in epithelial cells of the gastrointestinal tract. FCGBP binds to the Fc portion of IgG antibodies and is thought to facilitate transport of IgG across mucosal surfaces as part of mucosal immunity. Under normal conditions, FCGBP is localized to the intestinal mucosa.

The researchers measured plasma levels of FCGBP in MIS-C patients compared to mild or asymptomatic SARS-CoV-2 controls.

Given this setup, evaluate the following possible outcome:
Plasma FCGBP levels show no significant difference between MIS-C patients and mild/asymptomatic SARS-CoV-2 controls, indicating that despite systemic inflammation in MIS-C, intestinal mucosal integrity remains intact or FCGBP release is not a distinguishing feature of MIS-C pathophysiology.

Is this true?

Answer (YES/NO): NO